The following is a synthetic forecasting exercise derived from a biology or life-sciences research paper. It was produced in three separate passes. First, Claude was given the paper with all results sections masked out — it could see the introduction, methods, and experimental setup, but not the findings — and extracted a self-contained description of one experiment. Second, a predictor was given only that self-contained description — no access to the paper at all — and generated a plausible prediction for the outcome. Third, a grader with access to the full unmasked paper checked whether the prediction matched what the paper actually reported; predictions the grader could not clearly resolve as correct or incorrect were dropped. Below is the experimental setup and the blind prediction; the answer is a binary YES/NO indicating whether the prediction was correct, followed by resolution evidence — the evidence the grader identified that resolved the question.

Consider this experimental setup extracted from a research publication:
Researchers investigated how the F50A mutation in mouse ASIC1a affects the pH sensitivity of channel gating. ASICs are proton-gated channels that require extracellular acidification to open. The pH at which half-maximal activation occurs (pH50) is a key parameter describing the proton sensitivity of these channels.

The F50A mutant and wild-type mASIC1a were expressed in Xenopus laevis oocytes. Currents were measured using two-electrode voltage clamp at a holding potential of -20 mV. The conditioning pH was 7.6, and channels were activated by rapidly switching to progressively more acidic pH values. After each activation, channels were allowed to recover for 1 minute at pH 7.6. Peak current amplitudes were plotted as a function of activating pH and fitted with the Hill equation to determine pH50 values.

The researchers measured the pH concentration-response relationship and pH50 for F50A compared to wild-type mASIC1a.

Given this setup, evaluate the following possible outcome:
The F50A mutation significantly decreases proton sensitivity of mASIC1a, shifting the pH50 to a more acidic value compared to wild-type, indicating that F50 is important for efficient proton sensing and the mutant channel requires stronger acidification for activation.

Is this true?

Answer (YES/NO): NO